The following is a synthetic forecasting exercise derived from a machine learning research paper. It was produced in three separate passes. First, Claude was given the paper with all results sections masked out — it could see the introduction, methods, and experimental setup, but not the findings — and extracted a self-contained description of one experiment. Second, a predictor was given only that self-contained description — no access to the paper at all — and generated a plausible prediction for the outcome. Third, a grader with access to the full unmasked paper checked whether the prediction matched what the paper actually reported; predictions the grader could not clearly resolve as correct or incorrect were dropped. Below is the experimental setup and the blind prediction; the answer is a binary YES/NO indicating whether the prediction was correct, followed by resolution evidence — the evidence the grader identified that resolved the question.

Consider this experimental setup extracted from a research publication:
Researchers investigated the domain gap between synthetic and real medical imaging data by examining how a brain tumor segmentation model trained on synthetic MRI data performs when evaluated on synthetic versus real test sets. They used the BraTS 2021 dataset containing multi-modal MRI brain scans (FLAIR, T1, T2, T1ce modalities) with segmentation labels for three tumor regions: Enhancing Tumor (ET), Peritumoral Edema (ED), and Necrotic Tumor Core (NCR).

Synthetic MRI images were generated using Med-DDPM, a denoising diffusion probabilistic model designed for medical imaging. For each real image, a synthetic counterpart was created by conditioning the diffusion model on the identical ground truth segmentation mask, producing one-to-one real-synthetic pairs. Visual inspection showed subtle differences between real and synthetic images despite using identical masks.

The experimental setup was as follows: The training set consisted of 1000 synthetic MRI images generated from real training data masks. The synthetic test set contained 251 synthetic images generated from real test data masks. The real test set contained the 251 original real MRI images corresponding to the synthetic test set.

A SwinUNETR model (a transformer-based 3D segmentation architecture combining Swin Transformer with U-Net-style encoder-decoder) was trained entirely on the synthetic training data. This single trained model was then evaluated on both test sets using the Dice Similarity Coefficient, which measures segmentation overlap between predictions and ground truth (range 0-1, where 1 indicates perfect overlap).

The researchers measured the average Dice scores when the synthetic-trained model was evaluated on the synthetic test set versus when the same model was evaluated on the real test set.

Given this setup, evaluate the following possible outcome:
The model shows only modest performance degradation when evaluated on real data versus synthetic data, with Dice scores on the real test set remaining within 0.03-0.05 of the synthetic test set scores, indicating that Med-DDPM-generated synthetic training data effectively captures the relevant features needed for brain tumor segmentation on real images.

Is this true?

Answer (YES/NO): NO